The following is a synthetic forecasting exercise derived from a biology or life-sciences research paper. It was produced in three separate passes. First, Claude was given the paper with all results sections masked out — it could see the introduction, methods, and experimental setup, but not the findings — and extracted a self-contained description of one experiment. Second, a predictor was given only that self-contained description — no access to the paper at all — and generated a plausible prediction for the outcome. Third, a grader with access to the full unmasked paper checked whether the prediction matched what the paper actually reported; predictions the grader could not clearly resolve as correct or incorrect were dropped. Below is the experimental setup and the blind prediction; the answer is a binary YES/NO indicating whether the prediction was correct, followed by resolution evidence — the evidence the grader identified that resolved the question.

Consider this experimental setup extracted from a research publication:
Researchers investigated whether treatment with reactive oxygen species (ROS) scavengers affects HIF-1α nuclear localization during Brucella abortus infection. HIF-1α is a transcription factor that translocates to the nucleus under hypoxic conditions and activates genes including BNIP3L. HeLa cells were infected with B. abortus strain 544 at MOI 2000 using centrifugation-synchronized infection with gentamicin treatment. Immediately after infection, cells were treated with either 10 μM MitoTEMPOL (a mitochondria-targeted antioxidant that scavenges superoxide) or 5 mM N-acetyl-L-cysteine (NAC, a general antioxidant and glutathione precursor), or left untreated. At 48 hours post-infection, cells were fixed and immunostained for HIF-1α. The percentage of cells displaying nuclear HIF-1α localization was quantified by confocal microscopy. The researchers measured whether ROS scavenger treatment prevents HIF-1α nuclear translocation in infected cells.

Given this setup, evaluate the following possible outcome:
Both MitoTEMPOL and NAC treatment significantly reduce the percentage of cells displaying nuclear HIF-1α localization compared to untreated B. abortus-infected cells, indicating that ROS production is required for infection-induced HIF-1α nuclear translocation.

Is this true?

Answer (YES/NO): NO